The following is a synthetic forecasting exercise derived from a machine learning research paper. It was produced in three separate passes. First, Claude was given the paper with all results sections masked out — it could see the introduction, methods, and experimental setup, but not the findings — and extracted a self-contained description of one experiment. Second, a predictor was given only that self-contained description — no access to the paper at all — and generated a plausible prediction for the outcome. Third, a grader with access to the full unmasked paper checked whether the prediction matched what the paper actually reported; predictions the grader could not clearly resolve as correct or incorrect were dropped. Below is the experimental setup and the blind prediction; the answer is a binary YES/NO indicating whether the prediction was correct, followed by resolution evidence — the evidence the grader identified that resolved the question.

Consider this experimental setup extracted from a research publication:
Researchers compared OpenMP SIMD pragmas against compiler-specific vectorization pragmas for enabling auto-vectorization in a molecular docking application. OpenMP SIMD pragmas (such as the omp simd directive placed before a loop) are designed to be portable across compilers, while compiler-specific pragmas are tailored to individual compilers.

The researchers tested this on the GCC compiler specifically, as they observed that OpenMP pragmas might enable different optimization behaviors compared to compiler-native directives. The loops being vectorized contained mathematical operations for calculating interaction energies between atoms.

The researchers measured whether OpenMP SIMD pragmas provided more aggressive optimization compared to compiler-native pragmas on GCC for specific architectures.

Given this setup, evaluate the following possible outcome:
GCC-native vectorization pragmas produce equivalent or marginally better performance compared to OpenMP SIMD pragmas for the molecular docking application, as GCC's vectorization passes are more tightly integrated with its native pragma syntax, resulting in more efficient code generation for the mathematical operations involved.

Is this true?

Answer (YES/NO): NO